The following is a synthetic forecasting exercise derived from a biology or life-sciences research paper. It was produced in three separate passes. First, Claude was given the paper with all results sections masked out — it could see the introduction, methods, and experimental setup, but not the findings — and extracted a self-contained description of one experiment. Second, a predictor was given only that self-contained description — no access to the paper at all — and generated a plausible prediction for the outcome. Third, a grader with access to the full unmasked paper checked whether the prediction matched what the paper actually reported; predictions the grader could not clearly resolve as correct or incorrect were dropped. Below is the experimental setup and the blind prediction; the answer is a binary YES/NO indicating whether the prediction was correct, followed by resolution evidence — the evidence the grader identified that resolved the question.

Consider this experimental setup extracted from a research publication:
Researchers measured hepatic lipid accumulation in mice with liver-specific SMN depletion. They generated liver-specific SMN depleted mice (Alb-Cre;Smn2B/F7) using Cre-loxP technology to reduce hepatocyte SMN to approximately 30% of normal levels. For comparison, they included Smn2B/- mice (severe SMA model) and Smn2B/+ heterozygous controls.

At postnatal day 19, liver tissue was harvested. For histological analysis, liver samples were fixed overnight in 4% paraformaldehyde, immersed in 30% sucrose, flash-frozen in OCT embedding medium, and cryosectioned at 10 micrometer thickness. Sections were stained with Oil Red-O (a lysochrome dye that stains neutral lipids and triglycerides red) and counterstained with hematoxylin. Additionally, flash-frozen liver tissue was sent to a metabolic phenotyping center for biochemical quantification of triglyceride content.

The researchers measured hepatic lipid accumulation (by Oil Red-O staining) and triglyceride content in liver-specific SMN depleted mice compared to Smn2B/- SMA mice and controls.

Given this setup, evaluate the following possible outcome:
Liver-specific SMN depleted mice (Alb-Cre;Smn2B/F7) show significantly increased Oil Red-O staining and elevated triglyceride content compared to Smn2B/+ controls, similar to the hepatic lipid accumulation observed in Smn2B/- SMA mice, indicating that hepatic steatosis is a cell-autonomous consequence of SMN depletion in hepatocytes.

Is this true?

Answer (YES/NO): NO